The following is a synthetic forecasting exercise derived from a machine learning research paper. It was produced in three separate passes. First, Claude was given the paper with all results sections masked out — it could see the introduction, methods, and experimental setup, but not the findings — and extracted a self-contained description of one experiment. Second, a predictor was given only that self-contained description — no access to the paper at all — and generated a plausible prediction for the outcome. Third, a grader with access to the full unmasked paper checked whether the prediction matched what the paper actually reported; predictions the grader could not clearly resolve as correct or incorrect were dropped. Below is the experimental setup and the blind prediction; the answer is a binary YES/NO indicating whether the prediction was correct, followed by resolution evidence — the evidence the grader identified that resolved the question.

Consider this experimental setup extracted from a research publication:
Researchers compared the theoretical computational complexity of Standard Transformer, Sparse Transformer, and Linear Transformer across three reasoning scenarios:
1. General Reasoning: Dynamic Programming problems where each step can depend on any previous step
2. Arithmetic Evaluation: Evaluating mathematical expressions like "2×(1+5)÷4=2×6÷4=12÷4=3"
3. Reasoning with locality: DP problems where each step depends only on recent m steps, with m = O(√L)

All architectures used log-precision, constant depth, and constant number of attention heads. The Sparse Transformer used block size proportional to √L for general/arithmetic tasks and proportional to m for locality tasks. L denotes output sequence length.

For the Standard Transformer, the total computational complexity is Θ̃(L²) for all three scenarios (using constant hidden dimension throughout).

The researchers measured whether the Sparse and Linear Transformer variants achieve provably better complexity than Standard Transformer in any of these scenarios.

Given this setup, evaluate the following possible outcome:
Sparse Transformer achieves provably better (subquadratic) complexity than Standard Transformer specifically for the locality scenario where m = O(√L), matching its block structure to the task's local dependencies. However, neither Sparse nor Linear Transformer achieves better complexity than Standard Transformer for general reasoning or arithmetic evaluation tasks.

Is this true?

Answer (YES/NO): NO